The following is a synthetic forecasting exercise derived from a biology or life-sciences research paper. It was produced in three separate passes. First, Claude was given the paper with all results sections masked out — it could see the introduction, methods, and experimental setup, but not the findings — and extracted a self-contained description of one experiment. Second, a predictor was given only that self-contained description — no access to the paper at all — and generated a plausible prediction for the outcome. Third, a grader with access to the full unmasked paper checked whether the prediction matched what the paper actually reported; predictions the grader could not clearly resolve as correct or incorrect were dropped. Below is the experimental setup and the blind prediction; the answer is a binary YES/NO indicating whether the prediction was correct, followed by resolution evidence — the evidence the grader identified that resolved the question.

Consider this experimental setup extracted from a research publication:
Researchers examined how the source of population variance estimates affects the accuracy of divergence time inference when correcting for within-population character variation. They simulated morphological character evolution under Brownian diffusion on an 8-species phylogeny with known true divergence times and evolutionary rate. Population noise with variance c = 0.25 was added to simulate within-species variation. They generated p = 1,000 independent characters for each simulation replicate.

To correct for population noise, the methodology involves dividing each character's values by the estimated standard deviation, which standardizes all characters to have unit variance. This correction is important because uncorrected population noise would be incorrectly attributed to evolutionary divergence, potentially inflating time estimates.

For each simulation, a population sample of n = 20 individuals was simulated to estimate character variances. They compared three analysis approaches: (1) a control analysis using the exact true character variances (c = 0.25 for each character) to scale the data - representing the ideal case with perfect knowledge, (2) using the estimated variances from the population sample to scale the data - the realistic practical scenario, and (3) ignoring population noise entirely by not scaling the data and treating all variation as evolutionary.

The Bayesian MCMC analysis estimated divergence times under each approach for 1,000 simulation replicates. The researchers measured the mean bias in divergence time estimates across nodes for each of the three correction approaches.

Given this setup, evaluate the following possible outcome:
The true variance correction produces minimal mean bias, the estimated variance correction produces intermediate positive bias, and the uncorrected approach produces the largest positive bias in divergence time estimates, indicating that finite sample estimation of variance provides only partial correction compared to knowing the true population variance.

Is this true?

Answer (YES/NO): YES